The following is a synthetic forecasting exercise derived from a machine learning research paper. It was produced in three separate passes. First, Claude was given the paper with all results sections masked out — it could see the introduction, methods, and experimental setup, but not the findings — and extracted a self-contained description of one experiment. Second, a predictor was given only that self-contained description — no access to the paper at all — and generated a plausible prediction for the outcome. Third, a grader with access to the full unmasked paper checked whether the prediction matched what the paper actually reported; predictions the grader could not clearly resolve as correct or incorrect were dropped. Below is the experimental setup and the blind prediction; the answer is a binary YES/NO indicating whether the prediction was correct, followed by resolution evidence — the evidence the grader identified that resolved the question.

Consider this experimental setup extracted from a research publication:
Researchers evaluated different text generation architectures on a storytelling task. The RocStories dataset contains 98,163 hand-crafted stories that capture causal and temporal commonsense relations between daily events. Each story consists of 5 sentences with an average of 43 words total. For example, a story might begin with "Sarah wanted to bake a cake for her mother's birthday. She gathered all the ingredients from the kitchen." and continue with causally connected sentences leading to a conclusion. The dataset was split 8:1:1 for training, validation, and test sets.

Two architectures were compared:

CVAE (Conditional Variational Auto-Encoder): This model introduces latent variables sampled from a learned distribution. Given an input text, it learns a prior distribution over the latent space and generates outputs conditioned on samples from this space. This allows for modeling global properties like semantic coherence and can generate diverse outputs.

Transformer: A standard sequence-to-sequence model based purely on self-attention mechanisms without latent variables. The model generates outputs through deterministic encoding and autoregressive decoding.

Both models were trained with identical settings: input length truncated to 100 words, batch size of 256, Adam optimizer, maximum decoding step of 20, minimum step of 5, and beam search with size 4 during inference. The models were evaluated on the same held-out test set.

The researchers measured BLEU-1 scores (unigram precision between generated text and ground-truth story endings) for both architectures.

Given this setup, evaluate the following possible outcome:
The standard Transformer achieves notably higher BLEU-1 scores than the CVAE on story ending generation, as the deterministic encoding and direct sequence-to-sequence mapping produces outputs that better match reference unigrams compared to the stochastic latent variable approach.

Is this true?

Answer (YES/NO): NO